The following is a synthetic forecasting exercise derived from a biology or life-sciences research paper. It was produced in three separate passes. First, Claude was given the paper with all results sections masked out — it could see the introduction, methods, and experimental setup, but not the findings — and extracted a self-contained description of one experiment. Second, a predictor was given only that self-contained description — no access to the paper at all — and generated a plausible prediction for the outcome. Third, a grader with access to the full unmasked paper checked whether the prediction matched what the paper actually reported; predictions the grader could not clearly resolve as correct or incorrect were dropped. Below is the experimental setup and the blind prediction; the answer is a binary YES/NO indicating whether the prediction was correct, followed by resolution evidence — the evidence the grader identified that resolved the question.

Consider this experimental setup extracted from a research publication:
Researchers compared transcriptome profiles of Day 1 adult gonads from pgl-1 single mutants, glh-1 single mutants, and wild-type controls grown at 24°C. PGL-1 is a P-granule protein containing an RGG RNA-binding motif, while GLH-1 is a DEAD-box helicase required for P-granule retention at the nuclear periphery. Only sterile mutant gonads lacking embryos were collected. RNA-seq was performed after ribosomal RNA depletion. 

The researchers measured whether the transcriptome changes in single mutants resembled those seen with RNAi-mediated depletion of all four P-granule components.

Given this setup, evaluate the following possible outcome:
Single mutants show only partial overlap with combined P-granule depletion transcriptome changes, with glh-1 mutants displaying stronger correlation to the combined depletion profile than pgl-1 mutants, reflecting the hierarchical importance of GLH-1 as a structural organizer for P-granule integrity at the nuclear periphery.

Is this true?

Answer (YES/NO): NO